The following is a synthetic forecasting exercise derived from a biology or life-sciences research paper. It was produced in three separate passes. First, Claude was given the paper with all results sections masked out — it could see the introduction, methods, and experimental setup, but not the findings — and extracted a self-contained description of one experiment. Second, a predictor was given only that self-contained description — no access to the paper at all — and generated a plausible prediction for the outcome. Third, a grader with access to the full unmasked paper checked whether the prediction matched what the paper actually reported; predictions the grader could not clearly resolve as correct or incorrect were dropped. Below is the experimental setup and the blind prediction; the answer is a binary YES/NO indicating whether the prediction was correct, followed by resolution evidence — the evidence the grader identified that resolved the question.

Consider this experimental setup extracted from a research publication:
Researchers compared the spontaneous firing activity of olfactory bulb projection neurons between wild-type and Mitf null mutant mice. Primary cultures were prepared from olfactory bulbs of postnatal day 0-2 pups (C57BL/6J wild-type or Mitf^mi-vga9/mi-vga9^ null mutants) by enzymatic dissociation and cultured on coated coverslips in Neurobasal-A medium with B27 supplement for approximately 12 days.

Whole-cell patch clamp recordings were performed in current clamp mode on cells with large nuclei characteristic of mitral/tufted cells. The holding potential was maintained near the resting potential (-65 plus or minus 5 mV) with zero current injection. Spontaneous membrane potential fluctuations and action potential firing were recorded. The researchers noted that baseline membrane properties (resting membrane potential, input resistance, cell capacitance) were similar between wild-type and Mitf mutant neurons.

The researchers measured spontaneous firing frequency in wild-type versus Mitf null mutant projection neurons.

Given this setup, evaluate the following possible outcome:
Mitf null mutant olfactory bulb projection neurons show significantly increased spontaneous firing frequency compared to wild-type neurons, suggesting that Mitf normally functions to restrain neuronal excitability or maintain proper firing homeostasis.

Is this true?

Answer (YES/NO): YES